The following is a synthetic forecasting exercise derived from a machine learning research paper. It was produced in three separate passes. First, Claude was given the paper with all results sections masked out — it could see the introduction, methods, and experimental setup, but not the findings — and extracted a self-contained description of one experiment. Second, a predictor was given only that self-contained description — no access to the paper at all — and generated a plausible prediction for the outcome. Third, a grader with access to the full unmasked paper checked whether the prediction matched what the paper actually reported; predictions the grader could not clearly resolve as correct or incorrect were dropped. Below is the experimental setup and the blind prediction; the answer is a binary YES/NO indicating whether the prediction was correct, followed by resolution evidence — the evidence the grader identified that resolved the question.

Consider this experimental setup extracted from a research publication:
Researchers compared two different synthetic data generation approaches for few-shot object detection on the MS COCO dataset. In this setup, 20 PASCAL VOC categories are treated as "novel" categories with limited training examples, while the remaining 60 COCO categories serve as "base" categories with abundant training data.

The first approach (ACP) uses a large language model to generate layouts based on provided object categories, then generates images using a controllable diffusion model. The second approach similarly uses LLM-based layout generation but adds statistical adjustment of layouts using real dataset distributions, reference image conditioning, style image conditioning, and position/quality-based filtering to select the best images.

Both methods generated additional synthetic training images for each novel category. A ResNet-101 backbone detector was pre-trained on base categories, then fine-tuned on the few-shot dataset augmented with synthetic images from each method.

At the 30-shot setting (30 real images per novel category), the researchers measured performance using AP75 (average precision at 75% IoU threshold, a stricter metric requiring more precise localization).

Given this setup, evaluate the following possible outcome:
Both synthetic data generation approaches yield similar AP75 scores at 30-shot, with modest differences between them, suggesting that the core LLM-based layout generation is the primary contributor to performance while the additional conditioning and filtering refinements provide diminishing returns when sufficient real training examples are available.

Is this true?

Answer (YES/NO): YES